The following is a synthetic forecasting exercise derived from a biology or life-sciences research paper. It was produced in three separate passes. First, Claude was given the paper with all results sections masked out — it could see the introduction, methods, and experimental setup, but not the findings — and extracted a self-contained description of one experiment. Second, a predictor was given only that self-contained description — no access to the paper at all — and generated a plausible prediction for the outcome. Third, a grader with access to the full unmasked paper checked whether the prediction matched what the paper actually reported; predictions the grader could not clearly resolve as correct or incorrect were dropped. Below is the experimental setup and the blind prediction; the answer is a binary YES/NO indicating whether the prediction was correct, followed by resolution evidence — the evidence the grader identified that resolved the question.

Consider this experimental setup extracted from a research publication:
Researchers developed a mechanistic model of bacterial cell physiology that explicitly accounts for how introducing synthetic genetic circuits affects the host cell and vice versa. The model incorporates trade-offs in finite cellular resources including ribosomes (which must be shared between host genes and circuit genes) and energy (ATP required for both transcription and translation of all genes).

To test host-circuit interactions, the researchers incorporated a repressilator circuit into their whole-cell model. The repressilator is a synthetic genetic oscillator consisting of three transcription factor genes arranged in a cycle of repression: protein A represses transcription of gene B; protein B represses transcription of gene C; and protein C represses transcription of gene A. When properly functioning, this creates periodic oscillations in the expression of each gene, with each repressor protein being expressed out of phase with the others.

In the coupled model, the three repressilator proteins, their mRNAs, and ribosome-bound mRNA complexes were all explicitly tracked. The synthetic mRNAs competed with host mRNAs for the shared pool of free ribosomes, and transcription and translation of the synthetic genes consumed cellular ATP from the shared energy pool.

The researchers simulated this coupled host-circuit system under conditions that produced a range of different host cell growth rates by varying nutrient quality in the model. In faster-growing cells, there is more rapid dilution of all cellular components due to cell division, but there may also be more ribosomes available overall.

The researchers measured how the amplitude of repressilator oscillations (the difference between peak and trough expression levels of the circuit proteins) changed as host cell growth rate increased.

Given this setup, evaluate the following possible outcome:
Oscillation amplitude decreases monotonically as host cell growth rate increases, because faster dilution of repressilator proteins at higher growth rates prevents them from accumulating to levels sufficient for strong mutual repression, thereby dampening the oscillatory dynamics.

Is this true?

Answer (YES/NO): NO